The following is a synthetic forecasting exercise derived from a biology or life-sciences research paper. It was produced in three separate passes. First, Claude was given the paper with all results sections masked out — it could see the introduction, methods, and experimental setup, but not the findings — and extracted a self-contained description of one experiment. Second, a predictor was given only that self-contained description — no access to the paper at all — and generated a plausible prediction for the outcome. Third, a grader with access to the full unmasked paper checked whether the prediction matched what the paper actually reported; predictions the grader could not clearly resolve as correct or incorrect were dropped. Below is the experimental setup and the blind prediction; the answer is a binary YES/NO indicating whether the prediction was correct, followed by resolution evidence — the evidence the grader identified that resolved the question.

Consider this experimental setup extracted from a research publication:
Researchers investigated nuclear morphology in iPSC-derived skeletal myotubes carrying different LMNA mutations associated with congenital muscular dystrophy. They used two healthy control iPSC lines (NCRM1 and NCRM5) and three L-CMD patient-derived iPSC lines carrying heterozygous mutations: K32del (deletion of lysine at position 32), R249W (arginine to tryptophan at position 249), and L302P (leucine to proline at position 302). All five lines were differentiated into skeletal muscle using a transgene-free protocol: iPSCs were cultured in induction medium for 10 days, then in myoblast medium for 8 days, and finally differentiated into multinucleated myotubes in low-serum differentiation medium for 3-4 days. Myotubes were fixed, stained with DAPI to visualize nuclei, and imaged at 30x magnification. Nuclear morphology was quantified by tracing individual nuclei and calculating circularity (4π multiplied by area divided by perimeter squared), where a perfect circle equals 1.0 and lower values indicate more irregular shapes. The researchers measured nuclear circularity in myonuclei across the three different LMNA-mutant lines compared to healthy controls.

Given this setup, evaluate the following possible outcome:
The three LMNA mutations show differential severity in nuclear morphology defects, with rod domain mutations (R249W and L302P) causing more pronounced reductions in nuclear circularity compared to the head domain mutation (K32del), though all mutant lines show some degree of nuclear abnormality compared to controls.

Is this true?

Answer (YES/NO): NO